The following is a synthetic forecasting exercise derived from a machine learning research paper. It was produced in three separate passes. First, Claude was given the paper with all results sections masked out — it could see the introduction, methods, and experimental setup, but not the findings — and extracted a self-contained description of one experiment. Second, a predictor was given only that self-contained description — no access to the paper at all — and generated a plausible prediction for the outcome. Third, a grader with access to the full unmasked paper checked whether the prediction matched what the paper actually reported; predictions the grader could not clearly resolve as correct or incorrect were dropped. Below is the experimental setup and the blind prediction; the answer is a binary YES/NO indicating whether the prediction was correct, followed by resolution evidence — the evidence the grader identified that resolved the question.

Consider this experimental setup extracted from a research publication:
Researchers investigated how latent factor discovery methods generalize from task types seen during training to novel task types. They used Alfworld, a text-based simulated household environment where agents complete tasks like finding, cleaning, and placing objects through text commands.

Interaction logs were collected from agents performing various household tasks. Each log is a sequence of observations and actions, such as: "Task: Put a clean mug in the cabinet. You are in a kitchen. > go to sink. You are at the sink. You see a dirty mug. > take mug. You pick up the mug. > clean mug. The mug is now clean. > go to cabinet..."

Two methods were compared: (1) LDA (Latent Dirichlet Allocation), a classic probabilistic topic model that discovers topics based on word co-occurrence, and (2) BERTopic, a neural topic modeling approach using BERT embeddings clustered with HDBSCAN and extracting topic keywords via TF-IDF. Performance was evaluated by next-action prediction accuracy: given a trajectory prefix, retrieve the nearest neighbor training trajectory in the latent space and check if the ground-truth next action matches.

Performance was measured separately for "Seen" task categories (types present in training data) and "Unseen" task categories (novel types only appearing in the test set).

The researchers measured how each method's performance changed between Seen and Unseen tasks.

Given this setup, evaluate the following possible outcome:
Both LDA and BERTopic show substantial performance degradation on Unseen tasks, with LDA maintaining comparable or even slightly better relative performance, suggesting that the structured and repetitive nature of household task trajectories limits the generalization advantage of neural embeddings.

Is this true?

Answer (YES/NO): NO